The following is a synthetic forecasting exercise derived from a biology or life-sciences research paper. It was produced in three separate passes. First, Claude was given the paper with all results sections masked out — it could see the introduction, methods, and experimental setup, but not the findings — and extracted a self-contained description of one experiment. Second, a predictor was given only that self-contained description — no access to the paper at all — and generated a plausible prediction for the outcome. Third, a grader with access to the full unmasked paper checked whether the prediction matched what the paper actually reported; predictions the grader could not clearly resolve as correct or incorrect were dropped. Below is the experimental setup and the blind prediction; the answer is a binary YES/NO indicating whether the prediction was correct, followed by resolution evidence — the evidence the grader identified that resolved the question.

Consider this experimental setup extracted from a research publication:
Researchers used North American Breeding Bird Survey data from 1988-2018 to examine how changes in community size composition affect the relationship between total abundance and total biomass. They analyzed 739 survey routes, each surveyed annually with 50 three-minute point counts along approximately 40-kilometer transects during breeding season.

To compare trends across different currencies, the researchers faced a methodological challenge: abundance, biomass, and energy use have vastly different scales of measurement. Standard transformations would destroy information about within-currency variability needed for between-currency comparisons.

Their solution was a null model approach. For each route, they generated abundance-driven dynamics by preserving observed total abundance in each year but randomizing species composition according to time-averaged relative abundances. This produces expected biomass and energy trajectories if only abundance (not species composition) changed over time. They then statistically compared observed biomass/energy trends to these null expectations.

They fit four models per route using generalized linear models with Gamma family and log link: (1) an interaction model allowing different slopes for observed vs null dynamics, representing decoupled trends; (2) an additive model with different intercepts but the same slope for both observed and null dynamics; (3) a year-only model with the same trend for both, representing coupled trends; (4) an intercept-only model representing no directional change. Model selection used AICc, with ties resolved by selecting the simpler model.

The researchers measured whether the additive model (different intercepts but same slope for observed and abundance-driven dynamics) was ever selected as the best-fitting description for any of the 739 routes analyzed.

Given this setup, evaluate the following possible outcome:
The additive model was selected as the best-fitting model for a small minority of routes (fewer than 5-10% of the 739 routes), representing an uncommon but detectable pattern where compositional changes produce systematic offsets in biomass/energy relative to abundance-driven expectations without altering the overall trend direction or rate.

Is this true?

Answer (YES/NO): NO